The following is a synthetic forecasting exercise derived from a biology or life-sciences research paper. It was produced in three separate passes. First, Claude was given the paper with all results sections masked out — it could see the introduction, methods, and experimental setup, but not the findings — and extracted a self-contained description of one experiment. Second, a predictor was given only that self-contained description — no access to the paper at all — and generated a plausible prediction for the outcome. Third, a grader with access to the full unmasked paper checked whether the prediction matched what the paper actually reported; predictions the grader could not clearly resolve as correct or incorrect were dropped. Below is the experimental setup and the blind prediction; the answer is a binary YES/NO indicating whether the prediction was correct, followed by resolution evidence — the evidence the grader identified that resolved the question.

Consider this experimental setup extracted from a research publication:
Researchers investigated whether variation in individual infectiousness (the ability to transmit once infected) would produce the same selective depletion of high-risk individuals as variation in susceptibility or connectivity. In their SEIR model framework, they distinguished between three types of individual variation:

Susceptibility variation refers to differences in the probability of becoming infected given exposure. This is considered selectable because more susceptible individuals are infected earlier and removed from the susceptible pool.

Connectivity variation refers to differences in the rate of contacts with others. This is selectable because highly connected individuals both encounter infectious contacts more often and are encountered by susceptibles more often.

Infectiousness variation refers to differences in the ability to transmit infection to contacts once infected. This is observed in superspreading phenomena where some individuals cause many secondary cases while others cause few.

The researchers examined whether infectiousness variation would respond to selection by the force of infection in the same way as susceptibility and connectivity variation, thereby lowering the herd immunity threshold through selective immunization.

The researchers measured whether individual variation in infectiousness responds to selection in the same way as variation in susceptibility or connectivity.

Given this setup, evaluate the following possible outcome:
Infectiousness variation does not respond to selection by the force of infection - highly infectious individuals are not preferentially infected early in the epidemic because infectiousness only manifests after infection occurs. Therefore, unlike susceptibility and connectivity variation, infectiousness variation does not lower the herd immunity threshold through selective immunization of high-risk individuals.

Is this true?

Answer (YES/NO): YES